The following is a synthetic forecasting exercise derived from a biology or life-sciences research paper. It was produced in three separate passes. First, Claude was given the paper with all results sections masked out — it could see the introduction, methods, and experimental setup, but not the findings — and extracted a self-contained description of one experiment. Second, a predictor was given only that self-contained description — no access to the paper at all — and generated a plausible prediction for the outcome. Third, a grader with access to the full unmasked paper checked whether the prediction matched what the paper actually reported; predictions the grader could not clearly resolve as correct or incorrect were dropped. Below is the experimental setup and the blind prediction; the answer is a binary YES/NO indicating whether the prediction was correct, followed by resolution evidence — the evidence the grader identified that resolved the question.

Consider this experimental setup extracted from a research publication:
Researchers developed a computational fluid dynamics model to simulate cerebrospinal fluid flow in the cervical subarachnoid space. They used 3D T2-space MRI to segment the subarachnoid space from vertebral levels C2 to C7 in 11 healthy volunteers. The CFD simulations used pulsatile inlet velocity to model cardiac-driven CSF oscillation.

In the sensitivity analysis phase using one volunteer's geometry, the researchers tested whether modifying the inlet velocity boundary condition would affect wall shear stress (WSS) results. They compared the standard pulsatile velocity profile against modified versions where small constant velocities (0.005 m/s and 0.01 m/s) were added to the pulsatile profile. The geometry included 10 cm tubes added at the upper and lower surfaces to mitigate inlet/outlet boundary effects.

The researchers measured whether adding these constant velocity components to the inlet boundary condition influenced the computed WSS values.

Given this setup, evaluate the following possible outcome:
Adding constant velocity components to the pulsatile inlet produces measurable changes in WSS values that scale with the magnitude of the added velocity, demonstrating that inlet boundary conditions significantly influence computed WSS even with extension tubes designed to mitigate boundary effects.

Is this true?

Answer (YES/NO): NO